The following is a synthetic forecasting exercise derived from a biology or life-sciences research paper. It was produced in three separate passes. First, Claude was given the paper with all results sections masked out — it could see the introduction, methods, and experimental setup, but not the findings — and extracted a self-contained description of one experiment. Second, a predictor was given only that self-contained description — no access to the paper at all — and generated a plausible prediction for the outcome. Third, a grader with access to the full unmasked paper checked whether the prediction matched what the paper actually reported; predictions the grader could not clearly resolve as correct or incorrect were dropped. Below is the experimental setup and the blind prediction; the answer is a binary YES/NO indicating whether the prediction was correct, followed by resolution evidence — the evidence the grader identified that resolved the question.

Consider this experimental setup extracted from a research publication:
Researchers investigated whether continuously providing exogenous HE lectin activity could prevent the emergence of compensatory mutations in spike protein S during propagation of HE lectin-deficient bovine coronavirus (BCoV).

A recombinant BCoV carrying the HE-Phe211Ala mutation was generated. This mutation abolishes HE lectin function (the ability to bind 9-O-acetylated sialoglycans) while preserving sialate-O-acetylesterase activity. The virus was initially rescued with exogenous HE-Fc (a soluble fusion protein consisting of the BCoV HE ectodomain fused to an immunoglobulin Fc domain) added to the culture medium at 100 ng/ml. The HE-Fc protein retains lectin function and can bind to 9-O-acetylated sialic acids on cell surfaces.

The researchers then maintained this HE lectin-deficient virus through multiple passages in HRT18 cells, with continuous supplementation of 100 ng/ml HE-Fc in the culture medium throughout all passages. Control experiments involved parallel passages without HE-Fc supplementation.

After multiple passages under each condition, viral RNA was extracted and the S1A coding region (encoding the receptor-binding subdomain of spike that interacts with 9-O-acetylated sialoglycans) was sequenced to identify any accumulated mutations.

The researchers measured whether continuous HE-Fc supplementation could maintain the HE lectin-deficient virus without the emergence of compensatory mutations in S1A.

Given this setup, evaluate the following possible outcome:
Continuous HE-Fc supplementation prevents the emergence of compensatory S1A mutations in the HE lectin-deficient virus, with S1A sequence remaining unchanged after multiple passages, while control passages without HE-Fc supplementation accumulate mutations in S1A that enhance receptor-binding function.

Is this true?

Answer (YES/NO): NO